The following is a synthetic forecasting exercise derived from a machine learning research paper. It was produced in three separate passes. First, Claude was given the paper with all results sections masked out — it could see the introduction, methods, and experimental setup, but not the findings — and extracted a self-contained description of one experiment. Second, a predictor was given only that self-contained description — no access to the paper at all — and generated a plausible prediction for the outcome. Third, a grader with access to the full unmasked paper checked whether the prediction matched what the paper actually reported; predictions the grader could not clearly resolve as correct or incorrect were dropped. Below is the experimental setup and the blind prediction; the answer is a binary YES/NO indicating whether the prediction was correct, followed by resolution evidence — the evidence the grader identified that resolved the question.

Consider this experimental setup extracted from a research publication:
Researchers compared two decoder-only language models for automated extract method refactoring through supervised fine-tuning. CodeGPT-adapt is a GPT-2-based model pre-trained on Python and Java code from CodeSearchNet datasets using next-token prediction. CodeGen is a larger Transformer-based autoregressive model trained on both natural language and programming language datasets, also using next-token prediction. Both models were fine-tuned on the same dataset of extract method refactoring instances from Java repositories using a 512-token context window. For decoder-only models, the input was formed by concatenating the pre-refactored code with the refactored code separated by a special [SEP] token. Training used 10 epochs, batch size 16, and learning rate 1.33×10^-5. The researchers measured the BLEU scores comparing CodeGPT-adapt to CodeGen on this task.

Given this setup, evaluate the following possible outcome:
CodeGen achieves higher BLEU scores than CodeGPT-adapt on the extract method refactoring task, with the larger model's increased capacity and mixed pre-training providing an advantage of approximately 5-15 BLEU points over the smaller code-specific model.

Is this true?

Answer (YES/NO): NO